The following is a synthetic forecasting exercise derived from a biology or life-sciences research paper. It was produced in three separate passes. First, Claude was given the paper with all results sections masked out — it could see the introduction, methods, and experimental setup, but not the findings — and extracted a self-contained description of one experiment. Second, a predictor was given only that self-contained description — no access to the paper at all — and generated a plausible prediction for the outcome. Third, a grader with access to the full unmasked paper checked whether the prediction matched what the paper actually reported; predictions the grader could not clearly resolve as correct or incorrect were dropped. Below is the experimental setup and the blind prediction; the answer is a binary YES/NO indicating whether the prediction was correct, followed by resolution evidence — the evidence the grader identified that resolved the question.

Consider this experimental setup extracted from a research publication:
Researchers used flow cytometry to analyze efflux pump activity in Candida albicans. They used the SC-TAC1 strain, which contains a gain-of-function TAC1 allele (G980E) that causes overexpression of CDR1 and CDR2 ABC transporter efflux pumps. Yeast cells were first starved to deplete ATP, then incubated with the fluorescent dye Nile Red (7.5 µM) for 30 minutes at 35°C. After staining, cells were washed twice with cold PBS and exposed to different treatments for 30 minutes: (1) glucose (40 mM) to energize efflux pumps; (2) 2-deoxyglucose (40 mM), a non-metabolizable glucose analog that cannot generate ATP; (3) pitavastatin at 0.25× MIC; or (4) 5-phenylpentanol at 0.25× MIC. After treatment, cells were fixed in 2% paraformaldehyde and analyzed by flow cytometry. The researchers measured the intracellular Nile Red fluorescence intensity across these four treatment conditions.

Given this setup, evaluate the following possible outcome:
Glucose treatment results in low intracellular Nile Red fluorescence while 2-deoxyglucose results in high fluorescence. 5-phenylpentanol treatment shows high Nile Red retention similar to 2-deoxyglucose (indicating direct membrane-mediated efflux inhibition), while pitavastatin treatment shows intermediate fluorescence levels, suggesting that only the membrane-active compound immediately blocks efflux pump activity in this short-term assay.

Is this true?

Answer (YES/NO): NO